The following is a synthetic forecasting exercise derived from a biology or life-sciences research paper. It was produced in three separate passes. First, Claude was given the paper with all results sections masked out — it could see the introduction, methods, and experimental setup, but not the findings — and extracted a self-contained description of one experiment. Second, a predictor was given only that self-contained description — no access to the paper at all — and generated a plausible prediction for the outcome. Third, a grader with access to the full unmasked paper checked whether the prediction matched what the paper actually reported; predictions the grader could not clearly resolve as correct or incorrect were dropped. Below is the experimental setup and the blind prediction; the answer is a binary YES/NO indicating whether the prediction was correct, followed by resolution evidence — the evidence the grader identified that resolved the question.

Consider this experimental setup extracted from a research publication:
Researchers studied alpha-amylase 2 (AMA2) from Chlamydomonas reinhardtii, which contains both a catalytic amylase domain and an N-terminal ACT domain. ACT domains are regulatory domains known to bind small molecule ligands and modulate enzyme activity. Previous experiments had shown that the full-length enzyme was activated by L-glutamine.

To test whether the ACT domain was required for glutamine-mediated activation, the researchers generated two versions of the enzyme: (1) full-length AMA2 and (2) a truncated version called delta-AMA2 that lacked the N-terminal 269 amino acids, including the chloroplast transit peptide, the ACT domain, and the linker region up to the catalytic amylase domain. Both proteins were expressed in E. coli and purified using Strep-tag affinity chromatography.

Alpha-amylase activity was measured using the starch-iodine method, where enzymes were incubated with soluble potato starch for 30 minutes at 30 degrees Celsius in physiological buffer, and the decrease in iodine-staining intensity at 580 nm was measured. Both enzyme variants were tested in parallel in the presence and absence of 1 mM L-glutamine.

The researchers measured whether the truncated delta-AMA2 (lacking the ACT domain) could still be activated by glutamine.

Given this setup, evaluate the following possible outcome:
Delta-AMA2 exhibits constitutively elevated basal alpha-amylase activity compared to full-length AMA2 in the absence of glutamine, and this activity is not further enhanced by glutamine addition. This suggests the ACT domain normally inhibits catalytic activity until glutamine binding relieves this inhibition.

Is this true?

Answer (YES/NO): YES